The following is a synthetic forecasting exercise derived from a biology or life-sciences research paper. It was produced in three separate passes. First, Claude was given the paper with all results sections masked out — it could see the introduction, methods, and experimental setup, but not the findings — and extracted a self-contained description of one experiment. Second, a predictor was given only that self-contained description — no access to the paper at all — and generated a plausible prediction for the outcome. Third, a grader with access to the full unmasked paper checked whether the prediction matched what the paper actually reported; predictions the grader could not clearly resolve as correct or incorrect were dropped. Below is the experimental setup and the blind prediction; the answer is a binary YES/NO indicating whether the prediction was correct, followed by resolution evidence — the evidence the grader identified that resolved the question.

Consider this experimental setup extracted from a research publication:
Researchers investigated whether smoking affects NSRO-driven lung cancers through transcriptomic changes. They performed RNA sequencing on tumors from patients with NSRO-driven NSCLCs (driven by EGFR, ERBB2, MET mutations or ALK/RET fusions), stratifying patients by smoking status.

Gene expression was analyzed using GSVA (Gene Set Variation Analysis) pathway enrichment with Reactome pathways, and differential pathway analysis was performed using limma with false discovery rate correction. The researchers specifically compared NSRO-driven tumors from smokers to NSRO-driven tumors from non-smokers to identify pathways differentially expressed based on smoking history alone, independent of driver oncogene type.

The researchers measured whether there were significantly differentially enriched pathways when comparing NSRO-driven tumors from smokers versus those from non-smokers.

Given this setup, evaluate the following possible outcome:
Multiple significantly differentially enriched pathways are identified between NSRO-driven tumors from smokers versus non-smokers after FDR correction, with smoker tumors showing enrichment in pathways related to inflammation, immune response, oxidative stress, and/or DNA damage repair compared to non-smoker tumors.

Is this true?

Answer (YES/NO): NO